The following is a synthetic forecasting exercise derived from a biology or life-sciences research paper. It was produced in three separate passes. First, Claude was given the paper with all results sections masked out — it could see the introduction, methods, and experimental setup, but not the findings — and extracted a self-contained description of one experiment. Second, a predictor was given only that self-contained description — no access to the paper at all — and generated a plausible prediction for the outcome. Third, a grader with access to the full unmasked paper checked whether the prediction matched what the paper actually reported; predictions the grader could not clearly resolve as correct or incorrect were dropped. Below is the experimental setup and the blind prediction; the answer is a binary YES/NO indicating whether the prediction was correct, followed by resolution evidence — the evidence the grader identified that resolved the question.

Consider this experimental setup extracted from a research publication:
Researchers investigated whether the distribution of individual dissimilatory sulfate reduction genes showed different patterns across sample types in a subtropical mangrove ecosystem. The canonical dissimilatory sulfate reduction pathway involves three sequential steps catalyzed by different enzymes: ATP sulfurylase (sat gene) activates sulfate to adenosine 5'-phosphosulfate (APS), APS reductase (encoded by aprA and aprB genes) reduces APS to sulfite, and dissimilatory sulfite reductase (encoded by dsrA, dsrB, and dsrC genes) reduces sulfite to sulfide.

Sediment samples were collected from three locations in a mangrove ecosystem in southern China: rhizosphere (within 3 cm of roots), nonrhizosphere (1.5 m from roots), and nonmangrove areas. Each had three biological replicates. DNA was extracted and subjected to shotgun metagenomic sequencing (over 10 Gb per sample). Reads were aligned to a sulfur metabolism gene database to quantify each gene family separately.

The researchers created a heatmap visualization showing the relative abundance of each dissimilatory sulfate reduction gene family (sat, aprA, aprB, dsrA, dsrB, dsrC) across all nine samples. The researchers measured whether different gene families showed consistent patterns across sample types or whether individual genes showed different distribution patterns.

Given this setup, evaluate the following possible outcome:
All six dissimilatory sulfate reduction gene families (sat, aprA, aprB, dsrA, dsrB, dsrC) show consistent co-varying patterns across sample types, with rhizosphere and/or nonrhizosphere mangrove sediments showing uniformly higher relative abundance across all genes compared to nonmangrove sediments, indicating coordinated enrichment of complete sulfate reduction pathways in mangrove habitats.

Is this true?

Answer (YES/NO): NO